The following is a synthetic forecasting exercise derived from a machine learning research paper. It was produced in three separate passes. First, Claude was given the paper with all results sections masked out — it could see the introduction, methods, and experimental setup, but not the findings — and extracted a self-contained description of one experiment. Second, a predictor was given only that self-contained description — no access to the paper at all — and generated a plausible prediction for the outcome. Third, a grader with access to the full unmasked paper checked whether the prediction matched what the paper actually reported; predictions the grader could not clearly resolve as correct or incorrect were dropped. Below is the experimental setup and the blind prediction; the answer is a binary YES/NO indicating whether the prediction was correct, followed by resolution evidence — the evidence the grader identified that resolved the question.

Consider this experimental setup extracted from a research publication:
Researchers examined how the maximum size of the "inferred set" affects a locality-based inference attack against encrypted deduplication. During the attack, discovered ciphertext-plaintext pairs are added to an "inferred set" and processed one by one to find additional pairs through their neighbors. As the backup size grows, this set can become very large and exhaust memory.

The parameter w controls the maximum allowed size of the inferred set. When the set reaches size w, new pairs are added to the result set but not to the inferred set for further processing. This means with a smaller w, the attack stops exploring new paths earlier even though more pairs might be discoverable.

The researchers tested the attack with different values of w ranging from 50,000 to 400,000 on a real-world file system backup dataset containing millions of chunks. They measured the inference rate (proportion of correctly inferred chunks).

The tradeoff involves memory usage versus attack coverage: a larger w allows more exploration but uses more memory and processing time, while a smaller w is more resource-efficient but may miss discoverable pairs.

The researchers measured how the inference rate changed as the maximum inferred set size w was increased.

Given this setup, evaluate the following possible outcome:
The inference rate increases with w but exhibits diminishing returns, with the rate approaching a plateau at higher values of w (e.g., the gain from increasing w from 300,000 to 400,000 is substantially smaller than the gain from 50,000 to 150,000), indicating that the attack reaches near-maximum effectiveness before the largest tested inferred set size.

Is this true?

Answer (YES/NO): YES